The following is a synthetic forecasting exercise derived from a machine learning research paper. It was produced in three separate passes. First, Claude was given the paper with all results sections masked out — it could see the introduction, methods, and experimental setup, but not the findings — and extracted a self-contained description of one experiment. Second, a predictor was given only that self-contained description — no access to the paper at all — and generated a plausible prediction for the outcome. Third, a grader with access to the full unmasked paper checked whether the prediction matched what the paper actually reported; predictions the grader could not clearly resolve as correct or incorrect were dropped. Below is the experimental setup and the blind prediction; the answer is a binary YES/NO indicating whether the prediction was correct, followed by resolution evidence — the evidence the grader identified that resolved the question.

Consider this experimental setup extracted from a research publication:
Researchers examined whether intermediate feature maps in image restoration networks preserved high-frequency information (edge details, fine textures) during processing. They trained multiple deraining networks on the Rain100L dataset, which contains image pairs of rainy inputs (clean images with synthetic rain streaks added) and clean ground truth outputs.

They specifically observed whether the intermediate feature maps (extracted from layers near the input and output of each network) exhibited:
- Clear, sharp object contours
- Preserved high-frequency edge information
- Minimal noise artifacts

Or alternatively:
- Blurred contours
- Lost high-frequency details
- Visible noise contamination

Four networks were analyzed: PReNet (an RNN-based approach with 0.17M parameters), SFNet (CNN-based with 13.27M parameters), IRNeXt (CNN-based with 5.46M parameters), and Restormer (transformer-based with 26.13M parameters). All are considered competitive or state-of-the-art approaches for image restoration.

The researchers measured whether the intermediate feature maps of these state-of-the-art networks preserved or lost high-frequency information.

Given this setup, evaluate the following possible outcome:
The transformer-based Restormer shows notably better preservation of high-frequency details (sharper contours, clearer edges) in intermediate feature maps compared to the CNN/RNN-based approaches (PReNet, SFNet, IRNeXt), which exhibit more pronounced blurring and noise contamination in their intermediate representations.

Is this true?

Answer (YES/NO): NO